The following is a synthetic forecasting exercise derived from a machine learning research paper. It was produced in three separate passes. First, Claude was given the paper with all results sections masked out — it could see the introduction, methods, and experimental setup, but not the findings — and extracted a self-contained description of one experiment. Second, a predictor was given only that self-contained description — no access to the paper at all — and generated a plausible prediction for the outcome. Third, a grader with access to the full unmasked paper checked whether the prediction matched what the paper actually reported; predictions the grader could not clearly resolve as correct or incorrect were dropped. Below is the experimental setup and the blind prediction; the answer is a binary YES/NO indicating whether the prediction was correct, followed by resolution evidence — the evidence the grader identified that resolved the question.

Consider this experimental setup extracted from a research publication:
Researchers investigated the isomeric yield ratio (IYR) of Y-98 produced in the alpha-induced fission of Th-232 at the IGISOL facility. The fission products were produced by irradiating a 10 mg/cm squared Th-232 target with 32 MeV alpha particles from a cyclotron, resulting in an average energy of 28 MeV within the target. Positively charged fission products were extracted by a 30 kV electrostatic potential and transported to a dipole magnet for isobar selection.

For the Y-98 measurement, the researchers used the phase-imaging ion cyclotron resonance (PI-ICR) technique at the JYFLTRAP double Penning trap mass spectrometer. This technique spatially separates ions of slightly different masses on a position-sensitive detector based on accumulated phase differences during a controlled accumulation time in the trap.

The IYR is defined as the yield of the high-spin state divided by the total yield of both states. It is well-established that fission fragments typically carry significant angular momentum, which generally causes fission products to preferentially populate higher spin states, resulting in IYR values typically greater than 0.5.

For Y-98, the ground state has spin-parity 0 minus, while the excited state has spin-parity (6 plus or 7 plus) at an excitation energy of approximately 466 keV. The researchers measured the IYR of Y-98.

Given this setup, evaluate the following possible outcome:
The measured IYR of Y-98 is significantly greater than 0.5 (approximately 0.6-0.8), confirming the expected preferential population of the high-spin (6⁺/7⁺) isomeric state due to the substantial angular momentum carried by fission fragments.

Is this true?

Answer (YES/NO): NO